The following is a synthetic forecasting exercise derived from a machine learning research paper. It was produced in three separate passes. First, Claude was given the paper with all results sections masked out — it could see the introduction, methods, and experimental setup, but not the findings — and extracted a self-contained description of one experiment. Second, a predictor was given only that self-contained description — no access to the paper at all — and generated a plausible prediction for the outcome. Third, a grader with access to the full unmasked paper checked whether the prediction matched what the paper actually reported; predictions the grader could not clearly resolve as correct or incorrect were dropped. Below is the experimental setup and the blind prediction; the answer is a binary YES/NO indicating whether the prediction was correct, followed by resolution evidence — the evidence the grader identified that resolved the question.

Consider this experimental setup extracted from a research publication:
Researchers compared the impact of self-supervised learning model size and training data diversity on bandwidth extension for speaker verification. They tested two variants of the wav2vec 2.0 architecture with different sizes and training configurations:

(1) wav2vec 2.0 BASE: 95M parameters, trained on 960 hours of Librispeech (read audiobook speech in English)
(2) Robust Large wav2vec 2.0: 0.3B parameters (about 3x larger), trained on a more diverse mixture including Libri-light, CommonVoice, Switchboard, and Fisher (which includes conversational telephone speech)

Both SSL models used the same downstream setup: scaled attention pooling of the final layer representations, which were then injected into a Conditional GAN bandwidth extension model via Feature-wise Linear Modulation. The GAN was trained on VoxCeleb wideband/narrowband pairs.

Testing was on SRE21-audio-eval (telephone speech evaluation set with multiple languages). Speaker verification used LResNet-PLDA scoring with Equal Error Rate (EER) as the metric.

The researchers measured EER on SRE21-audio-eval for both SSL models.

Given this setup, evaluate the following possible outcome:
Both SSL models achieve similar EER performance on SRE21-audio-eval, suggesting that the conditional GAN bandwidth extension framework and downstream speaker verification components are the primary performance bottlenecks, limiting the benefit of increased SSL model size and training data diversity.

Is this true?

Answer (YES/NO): NO